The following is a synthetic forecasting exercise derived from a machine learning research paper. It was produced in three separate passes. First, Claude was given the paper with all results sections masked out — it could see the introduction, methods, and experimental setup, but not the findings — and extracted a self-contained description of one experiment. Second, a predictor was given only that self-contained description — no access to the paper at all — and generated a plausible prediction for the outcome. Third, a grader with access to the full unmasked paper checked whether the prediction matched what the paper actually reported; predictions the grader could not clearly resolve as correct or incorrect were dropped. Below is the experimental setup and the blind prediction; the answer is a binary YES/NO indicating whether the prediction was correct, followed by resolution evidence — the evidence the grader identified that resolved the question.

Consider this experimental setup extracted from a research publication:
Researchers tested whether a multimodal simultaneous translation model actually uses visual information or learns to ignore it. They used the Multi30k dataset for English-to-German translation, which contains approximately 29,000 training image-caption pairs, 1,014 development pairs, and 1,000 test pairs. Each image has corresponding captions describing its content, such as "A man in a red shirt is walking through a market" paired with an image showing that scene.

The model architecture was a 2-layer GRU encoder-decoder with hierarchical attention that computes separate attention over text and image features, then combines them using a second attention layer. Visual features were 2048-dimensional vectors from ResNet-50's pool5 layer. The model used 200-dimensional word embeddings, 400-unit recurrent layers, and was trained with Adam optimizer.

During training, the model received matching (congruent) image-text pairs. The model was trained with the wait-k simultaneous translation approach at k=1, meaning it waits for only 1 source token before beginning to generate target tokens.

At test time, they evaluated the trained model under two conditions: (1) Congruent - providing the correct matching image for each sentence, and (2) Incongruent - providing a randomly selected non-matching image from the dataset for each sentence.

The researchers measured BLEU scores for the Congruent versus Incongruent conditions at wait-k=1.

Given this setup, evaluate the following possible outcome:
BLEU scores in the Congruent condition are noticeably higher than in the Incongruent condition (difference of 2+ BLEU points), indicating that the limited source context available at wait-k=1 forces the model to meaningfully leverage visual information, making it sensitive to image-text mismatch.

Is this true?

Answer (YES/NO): YES